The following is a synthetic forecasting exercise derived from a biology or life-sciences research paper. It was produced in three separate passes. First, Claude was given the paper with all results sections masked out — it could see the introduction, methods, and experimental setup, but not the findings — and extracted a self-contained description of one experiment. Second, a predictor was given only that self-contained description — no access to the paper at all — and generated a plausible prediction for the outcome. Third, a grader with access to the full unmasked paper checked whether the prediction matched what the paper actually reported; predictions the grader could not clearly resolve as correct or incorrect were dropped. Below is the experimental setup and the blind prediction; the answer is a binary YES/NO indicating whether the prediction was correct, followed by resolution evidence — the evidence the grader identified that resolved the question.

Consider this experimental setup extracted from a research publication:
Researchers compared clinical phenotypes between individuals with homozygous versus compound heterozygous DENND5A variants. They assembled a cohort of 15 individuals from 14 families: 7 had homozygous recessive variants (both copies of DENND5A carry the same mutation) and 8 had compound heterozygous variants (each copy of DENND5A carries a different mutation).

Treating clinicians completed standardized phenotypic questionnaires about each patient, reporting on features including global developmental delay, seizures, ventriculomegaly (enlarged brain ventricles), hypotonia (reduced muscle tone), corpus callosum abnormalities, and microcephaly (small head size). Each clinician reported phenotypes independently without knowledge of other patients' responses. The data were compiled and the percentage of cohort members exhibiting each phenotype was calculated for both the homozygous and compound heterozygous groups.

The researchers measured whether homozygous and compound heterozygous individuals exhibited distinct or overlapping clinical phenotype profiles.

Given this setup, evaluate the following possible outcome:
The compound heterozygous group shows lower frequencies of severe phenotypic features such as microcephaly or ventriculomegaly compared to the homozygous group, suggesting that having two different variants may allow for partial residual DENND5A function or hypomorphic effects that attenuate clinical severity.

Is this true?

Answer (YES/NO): YES